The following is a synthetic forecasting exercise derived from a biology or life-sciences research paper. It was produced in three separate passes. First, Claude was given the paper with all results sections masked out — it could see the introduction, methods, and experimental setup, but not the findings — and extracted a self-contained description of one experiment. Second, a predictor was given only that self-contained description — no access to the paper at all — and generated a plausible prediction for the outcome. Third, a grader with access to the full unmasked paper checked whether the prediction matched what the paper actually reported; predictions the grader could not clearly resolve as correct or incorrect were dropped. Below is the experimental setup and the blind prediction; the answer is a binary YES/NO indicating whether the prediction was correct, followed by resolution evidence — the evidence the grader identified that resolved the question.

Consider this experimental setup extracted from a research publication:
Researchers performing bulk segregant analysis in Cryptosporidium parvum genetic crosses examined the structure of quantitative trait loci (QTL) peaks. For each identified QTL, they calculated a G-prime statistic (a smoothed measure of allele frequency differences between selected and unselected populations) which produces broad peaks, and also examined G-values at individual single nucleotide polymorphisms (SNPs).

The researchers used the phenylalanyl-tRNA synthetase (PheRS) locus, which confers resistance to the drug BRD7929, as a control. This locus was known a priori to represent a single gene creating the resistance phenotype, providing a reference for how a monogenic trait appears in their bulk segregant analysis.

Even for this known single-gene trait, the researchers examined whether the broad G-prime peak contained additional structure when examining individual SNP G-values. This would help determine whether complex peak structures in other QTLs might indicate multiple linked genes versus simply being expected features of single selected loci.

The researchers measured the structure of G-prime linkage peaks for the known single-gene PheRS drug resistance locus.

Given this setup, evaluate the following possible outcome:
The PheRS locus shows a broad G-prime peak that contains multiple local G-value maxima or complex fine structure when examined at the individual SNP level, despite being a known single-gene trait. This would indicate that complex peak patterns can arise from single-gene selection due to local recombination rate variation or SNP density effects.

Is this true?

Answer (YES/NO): YES